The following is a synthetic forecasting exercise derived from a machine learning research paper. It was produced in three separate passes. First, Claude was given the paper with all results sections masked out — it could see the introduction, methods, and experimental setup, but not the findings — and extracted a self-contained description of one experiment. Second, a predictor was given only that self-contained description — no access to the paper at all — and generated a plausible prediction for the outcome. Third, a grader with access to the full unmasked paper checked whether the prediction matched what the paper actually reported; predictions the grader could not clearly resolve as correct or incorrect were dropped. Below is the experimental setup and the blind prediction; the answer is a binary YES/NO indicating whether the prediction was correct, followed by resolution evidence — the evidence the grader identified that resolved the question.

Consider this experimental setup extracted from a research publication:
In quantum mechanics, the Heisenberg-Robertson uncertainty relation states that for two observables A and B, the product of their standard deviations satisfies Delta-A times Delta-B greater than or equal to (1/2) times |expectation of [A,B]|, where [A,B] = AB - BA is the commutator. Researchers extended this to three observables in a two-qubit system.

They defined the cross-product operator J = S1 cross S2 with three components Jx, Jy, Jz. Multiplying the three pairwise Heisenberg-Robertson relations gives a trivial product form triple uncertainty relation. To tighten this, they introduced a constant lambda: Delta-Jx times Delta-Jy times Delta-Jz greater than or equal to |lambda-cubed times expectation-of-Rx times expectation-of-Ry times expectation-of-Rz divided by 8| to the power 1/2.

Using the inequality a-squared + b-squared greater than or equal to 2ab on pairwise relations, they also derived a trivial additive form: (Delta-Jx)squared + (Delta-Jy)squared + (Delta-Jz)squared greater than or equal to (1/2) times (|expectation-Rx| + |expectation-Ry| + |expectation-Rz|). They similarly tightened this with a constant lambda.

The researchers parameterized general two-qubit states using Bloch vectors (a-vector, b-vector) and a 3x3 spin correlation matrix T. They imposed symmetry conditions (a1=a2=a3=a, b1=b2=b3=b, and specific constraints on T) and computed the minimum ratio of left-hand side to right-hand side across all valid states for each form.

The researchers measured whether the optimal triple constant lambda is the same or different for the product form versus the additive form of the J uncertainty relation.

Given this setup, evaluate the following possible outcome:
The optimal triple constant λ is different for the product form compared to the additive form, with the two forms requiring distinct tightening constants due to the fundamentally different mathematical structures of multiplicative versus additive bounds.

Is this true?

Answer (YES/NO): NO